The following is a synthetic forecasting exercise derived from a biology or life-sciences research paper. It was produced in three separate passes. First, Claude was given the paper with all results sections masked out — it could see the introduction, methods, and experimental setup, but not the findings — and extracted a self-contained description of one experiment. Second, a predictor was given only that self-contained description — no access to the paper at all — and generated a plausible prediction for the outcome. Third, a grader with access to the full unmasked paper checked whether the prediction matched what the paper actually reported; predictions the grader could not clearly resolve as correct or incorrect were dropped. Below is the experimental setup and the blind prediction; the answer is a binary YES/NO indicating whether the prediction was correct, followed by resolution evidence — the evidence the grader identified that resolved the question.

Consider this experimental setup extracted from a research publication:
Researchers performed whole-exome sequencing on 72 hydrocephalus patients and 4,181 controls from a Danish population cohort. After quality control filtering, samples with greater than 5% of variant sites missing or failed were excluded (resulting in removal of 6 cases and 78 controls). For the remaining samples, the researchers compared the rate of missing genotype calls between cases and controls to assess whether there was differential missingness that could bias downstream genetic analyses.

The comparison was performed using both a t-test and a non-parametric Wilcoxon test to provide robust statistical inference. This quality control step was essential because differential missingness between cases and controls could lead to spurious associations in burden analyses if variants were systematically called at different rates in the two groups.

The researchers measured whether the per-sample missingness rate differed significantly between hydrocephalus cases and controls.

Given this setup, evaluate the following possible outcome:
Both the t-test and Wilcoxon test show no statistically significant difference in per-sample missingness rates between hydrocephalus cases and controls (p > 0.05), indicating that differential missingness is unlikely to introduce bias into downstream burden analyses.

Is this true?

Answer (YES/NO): YES